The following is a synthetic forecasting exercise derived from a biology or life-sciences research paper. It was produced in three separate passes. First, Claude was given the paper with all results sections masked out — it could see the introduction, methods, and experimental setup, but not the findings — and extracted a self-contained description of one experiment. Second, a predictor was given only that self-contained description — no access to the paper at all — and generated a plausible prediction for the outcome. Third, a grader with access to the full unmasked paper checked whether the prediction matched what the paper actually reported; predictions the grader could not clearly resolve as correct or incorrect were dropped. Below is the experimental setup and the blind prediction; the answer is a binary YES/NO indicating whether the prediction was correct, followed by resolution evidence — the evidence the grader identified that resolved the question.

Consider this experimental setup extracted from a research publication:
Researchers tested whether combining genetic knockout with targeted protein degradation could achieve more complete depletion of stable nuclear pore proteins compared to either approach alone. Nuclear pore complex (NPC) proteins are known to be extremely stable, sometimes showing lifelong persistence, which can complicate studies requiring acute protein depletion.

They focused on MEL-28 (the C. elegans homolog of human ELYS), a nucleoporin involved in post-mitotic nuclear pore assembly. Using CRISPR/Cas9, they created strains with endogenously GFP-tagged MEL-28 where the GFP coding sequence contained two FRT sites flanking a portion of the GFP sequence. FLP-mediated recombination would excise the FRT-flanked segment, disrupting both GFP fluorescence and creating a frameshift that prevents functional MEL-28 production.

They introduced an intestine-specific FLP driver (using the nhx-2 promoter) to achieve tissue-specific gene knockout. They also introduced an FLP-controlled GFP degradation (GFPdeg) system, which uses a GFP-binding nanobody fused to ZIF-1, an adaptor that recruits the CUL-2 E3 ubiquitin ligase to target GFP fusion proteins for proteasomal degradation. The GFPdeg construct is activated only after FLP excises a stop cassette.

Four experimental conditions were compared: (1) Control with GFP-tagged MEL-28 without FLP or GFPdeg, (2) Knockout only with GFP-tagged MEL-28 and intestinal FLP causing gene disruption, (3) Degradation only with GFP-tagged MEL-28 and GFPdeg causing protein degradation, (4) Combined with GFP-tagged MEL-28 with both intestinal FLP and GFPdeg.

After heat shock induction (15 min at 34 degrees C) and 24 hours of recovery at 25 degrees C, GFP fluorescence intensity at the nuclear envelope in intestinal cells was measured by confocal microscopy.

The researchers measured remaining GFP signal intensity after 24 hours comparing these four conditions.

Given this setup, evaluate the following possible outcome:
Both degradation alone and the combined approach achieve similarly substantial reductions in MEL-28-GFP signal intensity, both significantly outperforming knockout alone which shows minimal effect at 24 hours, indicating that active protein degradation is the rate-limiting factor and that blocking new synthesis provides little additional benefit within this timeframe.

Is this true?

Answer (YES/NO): NO